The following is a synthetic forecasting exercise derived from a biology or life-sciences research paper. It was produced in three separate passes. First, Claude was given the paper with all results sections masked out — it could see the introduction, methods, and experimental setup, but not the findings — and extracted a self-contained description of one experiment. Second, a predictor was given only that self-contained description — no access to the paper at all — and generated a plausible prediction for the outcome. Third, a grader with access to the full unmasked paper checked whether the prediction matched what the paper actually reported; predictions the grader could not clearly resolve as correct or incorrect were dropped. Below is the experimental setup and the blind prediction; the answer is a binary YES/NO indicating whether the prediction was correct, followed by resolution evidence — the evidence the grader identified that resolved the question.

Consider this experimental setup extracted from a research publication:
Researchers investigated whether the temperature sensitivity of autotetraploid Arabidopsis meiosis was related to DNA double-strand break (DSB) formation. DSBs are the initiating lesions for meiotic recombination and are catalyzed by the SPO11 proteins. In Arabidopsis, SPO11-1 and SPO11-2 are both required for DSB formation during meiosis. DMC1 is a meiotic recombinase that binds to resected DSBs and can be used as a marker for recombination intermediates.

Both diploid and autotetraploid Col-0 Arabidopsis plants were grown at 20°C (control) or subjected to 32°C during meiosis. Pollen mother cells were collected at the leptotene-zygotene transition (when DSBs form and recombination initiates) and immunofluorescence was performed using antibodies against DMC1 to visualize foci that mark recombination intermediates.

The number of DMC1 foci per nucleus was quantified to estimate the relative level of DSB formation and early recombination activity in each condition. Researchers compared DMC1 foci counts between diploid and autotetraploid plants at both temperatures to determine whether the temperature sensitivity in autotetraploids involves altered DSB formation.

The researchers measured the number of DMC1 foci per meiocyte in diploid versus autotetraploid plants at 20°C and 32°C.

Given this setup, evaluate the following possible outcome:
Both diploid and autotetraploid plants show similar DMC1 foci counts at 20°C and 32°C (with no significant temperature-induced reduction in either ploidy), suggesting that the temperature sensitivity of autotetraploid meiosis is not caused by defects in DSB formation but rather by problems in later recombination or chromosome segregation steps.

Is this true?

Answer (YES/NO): NO